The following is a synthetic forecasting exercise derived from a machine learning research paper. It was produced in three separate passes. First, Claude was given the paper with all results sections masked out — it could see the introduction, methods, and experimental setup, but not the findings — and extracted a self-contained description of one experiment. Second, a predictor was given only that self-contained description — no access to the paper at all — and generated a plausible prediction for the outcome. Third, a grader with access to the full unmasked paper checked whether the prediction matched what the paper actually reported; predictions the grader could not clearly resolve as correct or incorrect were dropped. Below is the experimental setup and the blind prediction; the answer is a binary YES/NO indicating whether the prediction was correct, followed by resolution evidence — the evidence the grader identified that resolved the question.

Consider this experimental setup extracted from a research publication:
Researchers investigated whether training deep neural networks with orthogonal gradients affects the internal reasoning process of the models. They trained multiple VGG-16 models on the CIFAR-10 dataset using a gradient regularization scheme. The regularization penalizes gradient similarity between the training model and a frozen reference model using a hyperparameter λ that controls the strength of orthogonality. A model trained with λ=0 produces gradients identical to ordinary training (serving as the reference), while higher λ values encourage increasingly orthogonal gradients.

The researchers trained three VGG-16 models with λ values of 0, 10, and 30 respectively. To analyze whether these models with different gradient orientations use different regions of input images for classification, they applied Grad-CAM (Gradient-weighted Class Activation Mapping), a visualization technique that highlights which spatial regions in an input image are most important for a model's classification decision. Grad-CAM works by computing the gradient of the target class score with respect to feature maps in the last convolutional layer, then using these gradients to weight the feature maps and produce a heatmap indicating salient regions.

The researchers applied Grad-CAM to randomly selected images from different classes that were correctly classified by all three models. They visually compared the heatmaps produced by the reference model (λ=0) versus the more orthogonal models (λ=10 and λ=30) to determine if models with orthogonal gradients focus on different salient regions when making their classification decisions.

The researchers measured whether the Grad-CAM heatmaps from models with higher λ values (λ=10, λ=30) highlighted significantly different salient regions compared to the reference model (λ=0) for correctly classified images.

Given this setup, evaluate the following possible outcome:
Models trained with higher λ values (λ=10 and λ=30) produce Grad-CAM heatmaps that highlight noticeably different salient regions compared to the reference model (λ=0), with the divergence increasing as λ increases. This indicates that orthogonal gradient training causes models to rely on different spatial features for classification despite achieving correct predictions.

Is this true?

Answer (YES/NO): NO